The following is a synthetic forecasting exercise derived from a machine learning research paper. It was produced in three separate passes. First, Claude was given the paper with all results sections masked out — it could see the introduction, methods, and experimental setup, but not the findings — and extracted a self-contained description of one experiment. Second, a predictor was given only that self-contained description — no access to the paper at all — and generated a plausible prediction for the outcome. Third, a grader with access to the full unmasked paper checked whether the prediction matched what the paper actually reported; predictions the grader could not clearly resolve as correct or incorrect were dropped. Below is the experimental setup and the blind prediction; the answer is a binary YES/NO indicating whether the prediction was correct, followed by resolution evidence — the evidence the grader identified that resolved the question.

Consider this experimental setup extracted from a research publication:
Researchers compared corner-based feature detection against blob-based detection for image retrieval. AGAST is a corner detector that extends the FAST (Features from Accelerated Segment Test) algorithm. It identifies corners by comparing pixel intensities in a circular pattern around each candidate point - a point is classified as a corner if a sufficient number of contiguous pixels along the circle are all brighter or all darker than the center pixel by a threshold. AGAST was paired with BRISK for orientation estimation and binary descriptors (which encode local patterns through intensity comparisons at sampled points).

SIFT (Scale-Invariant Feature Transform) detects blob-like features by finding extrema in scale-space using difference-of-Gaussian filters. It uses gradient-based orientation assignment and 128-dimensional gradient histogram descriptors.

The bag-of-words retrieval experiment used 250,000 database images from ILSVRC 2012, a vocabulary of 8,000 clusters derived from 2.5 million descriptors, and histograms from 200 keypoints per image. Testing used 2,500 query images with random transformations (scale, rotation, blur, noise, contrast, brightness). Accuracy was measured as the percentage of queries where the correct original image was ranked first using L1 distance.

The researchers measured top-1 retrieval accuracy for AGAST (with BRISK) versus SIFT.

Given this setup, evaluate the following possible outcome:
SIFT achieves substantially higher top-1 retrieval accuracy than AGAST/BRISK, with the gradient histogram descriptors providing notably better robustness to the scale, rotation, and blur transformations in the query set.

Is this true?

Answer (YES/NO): YES